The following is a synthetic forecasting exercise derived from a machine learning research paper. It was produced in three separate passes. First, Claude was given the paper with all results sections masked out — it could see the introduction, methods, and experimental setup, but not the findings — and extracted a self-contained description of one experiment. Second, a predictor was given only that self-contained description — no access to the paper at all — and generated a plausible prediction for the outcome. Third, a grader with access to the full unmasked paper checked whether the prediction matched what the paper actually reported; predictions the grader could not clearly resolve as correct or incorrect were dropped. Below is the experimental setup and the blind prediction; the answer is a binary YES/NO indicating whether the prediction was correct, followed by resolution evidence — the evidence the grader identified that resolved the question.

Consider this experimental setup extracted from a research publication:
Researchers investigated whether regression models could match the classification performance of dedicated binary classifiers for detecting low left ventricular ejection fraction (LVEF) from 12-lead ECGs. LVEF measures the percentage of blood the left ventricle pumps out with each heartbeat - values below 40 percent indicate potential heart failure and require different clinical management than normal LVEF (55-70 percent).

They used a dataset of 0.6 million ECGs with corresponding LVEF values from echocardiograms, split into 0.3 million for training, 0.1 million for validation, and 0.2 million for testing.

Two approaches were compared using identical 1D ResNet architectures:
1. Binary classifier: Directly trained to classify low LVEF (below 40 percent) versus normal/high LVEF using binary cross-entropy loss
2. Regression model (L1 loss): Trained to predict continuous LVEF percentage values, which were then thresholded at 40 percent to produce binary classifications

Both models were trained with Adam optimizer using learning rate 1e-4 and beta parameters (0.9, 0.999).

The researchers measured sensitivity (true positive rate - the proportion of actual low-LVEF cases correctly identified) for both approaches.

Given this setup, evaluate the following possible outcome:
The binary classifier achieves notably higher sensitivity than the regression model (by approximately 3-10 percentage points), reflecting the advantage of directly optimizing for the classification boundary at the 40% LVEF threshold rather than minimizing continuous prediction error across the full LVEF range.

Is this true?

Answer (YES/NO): NO